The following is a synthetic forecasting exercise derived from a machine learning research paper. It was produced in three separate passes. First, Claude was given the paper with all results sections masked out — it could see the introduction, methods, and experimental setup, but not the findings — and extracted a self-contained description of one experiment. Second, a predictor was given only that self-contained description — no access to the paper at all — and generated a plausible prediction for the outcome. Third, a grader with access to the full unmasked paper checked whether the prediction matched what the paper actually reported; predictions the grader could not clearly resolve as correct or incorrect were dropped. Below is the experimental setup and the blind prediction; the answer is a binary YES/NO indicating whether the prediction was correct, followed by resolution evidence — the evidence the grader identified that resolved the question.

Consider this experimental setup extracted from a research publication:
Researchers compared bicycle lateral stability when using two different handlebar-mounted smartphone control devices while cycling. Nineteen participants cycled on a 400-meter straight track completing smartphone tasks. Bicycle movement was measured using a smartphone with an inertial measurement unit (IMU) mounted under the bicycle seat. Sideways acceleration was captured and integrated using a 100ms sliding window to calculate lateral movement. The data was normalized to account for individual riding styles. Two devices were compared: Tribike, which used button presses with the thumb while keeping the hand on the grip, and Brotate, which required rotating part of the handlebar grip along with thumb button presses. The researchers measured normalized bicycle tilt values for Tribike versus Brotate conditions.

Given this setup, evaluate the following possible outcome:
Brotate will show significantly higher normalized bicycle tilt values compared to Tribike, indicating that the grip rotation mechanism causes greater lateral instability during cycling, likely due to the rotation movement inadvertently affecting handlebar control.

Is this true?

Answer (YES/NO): NO